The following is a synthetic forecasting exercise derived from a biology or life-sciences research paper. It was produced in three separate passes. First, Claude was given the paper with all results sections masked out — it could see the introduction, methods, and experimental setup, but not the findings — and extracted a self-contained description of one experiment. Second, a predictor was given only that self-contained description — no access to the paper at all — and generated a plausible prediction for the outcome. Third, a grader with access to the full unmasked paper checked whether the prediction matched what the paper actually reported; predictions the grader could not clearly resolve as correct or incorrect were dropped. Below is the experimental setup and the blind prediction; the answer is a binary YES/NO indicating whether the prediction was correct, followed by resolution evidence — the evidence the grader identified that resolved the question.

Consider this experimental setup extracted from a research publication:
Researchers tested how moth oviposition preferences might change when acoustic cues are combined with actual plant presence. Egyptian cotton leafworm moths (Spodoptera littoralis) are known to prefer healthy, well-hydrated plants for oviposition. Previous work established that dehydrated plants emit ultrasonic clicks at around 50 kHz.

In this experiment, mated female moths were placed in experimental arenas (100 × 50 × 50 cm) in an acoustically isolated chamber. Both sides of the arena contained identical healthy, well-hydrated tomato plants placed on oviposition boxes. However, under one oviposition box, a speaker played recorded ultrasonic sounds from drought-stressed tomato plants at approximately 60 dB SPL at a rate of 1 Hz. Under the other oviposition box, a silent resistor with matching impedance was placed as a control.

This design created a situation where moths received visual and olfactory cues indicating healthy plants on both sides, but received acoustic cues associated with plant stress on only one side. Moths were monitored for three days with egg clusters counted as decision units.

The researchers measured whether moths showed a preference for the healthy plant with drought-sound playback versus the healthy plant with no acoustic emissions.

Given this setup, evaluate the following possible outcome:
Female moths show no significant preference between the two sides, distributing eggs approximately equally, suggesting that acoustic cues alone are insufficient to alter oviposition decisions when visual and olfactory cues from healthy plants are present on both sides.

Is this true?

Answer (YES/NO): NO